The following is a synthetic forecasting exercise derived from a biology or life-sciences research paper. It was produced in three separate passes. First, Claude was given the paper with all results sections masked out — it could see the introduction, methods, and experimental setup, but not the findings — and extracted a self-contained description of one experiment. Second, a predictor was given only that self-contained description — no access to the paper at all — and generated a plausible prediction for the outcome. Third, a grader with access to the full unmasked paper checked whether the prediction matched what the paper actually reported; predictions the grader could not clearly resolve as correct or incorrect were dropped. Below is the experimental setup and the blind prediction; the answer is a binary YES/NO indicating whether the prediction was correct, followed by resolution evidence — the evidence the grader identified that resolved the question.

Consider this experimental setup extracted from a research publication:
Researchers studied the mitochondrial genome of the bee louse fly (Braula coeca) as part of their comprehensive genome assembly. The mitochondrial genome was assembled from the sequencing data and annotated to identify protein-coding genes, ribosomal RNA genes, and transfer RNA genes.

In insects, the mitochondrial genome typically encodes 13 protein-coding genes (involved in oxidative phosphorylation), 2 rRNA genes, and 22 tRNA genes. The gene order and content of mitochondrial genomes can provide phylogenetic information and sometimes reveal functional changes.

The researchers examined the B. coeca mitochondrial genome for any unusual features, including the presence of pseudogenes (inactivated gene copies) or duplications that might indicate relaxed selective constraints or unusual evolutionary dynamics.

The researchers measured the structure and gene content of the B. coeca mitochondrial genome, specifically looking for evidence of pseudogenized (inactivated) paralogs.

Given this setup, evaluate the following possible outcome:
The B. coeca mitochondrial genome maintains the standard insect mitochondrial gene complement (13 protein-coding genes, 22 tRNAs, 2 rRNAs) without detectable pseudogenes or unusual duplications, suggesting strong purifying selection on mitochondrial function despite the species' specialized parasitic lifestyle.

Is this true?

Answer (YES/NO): NO